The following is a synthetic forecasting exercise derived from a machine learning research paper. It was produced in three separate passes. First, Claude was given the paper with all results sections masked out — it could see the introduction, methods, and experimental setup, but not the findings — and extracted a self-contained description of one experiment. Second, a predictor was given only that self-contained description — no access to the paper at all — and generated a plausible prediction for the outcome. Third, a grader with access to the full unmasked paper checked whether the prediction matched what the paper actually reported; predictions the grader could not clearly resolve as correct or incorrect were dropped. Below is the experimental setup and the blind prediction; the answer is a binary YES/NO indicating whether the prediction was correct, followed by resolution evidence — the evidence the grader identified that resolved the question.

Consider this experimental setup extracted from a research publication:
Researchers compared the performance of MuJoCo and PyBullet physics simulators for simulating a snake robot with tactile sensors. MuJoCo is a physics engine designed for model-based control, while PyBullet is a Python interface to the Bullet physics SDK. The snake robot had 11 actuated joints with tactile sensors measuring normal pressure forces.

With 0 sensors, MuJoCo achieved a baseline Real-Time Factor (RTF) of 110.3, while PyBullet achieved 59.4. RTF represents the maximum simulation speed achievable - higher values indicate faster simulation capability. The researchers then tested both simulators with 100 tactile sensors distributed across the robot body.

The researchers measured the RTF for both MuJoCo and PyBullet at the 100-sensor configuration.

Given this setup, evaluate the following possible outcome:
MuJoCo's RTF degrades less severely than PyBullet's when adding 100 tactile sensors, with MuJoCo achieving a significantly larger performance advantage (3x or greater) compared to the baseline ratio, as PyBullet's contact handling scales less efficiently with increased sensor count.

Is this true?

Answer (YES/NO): NO